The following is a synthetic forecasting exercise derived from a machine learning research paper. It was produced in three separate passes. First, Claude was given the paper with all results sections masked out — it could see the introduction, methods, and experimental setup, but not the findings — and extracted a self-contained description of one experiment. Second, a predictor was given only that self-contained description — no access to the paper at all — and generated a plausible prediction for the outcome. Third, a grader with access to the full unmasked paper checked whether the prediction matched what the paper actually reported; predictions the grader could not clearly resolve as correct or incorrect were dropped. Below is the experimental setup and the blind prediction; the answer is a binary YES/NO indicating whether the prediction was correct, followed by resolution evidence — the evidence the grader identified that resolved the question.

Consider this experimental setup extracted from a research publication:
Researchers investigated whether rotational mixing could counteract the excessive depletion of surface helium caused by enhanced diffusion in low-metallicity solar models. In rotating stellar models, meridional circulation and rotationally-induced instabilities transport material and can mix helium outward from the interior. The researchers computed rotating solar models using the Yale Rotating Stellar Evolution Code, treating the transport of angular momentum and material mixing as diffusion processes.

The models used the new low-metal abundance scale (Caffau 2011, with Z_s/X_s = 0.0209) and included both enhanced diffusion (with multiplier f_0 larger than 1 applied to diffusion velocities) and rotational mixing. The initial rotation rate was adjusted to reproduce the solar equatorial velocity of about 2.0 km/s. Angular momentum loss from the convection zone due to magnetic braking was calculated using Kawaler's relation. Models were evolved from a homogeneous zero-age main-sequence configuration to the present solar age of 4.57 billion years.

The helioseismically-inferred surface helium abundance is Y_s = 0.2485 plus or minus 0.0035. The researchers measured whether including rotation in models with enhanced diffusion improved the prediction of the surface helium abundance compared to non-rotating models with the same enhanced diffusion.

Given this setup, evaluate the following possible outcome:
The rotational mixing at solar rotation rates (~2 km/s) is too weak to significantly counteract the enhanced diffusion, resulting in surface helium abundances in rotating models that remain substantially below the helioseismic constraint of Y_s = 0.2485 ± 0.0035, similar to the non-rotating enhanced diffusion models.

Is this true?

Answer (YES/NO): NO